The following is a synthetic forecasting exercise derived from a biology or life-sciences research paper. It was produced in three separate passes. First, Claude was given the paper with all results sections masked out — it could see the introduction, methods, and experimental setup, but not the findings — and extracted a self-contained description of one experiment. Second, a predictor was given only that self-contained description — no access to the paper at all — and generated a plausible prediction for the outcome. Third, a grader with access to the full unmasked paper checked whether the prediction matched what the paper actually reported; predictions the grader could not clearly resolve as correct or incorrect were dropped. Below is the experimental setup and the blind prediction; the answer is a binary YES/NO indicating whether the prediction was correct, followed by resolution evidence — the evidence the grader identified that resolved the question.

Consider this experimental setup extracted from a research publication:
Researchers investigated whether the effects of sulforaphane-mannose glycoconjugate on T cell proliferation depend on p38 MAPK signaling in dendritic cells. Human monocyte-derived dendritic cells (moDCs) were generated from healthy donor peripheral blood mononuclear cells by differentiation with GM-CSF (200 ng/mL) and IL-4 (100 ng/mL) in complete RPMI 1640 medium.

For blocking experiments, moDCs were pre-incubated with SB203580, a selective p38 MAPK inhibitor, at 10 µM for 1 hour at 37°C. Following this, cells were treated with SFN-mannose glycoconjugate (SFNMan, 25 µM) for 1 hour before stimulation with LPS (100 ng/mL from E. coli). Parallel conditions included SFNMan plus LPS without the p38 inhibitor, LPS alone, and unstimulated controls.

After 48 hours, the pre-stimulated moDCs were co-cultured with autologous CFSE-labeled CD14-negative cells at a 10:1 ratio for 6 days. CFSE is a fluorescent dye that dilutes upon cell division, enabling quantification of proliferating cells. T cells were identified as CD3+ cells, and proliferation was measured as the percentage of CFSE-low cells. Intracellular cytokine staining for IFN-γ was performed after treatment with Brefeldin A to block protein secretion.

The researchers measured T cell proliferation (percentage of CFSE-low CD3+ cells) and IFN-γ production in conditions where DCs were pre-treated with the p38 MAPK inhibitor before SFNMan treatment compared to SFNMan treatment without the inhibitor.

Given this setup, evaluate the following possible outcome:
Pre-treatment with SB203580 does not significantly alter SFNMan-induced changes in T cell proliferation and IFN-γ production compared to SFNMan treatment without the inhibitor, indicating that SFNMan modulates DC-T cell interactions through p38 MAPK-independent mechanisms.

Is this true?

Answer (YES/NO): YES